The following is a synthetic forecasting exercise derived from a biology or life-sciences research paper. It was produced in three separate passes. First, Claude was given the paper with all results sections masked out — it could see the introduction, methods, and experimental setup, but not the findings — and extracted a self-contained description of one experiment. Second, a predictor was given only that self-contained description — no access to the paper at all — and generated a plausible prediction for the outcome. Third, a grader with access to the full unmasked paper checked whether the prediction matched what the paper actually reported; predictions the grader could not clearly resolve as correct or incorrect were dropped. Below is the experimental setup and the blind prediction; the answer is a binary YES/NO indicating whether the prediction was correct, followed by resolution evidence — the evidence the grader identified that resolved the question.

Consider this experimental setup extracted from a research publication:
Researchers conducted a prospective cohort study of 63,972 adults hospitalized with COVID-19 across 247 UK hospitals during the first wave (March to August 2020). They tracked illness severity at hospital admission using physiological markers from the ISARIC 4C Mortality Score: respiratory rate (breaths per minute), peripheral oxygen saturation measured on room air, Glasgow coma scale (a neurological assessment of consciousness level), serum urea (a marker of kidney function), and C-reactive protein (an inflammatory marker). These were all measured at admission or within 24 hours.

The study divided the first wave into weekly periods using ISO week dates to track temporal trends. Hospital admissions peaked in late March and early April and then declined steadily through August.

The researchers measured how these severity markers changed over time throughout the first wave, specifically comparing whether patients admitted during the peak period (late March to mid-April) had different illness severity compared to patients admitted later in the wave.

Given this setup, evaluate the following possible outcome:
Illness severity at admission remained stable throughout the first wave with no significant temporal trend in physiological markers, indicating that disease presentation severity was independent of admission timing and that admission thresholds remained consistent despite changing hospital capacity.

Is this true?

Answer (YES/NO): NO